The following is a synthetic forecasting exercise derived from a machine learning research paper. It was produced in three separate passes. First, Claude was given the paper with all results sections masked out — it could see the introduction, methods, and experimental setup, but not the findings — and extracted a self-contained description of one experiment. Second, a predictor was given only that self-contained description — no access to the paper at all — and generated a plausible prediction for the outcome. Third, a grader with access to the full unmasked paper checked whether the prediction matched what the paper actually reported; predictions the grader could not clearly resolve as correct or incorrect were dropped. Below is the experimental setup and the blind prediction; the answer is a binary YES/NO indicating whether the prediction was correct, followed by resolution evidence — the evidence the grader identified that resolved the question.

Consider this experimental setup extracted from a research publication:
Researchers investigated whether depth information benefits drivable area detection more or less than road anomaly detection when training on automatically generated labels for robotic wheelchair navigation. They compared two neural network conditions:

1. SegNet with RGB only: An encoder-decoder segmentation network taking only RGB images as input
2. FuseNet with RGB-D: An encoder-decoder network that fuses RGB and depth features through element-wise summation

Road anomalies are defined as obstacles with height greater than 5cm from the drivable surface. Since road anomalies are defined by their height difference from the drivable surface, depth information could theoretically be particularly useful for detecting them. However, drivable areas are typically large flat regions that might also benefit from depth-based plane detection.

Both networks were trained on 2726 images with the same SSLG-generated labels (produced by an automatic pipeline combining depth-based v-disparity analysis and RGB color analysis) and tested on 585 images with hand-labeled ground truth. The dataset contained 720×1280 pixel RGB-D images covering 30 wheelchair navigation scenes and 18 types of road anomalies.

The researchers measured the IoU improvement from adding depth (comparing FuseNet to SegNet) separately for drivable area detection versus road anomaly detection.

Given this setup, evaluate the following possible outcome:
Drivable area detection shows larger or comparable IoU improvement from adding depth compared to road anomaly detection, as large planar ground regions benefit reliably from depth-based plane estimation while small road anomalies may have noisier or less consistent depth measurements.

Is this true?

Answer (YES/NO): NO